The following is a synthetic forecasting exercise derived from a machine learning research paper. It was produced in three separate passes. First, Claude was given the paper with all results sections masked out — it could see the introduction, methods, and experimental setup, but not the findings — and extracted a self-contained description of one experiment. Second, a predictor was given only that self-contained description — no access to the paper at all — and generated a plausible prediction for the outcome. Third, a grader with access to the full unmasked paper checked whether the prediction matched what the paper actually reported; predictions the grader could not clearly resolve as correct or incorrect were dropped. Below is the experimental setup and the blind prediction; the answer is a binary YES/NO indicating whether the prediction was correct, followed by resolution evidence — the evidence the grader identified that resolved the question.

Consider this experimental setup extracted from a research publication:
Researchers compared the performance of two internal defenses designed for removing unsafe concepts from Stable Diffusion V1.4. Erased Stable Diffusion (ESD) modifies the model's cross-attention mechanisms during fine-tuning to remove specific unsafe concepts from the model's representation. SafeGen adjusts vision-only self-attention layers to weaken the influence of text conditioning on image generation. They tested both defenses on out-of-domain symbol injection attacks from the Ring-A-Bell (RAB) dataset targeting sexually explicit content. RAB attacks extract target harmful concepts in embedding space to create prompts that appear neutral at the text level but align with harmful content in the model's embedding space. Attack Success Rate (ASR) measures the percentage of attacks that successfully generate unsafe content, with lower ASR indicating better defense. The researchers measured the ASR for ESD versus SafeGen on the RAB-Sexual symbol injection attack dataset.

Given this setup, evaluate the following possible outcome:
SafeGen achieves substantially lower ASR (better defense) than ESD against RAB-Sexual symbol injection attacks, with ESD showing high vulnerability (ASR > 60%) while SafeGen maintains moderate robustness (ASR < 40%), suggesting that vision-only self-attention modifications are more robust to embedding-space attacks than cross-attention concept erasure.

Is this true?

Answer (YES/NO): NO